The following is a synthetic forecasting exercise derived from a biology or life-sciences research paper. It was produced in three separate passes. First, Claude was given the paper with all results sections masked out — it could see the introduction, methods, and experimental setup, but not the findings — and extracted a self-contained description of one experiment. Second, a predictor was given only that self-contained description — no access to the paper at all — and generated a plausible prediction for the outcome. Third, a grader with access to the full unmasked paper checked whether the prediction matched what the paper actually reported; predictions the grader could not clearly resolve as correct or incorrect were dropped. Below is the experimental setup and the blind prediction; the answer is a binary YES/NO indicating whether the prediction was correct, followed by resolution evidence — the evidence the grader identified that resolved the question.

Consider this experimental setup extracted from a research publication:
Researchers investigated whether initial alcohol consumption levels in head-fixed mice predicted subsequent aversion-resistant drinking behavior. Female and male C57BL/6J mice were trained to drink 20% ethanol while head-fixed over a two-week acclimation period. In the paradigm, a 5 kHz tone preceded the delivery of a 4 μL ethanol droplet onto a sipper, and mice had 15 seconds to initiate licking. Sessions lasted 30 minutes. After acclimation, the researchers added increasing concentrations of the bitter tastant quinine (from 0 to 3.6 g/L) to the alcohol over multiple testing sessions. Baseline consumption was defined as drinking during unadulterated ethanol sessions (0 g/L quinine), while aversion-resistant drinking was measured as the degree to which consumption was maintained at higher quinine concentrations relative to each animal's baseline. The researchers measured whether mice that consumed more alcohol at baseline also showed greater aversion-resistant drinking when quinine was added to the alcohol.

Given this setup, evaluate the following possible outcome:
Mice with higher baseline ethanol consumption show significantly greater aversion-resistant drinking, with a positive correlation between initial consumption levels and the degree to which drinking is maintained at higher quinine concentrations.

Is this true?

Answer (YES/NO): NO